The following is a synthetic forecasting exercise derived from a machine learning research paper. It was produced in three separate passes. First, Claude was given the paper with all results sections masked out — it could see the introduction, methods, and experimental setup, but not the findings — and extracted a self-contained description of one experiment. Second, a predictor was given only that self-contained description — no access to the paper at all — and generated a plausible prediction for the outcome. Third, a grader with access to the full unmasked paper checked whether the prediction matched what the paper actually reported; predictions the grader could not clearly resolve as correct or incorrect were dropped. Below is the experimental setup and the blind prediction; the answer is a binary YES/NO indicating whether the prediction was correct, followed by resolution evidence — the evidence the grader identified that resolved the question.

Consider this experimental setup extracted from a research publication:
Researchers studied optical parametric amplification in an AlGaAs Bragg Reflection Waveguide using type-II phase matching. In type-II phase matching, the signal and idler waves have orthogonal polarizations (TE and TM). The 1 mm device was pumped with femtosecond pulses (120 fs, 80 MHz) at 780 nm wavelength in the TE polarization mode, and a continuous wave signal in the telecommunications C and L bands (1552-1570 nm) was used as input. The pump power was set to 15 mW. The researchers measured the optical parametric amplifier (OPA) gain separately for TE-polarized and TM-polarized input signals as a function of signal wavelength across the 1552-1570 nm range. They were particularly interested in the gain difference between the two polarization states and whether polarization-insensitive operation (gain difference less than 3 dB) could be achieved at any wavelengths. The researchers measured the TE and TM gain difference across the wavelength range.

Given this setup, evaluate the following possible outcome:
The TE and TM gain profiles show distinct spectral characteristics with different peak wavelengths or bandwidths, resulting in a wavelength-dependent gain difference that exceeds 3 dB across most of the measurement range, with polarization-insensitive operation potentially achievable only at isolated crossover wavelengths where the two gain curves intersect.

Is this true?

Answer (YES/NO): YES